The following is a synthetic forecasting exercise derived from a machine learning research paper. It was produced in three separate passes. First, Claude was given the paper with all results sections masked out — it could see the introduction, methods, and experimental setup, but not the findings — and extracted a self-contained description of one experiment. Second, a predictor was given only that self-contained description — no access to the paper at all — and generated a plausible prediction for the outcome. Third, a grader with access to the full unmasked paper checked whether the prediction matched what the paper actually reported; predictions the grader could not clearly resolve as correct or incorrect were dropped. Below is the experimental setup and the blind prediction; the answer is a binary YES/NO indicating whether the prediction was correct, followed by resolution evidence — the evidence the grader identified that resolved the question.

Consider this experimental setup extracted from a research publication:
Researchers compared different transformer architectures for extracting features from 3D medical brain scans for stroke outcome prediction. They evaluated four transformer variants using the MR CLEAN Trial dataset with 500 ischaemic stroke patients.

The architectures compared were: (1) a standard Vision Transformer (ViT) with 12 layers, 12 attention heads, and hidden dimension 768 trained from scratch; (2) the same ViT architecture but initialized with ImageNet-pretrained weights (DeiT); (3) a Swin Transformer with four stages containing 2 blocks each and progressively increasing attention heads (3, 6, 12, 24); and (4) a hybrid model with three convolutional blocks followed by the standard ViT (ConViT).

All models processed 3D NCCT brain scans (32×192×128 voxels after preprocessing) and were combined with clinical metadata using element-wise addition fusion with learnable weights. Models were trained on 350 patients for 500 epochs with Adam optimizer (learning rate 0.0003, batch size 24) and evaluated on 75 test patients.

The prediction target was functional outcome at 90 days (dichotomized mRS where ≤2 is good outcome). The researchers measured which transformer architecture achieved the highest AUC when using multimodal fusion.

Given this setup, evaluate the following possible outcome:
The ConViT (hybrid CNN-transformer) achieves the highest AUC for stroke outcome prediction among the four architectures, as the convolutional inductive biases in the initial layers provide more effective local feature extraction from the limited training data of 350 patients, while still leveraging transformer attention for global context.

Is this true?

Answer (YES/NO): NO